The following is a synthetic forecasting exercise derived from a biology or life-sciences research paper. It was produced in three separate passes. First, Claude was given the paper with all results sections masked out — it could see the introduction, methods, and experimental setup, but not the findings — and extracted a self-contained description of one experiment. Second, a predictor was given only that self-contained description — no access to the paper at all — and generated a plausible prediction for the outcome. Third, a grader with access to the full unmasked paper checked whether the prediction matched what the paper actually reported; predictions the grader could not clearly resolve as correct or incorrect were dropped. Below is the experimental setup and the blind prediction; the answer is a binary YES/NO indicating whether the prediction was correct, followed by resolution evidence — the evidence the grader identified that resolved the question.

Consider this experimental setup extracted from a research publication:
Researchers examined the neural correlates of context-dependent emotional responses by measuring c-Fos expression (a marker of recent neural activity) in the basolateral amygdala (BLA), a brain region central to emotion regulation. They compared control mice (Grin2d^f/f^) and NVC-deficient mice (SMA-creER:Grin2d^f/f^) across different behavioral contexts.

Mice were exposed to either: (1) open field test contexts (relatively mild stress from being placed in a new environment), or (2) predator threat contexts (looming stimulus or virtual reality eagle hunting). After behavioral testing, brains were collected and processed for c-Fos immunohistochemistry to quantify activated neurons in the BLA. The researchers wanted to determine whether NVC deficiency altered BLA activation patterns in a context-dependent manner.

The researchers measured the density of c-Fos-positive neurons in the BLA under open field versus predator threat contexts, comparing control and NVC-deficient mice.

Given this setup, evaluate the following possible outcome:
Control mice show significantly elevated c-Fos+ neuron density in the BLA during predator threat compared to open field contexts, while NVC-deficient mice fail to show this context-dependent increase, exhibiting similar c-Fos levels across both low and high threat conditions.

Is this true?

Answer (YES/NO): NO